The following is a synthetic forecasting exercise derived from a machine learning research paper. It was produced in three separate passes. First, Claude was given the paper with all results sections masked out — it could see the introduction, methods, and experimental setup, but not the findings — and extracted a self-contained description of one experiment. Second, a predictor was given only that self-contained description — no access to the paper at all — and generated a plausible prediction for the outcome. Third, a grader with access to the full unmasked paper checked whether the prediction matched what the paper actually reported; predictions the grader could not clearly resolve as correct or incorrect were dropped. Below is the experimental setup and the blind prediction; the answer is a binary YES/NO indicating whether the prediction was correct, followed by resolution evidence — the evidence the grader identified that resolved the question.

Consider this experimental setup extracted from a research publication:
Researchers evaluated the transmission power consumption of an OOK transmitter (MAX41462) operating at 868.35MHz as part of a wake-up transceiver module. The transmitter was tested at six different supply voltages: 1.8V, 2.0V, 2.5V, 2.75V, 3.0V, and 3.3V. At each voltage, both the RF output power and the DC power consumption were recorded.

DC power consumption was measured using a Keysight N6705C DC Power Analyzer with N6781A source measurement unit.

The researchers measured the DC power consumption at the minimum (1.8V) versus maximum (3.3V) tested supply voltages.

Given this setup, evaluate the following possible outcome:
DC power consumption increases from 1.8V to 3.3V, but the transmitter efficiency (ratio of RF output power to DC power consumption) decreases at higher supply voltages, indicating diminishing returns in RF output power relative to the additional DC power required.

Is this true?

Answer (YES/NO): NO